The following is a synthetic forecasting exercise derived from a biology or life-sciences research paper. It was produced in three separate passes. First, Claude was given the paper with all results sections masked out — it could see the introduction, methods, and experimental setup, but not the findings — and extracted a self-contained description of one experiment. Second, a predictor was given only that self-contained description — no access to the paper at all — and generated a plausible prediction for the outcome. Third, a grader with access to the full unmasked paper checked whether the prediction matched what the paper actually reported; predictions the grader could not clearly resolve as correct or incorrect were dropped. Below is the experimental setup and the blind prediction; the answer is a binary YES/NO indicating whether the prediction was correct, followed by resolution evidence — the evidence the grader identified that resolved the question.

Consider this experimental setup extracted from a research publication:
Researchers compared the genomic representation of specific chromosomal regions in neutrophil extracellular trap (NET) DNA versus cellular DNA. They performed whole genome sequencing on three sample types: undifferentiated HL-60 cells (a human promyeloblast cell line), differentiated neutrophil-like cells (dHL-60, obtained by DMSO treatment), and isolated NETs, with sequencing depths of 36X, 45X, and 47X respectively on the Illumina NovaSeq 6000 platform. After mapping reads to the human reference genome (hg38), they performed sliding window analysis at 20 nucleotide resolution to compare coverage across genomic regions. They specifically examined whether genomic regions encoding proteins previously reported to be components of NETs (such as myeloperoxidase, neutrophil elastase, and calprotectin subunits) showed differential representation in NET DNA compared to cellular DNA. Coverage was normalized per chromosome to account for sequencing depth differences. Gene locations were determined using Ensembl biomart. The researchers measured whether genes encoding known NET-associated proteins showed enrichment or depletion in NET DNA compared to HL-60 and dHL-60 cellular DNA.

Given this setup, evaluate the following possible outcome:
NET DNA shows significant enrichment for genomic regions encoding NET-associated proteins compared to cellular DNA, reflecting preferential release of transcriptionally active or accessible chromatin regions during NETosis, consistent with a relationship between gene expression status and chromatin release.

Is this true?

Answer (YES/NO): NO